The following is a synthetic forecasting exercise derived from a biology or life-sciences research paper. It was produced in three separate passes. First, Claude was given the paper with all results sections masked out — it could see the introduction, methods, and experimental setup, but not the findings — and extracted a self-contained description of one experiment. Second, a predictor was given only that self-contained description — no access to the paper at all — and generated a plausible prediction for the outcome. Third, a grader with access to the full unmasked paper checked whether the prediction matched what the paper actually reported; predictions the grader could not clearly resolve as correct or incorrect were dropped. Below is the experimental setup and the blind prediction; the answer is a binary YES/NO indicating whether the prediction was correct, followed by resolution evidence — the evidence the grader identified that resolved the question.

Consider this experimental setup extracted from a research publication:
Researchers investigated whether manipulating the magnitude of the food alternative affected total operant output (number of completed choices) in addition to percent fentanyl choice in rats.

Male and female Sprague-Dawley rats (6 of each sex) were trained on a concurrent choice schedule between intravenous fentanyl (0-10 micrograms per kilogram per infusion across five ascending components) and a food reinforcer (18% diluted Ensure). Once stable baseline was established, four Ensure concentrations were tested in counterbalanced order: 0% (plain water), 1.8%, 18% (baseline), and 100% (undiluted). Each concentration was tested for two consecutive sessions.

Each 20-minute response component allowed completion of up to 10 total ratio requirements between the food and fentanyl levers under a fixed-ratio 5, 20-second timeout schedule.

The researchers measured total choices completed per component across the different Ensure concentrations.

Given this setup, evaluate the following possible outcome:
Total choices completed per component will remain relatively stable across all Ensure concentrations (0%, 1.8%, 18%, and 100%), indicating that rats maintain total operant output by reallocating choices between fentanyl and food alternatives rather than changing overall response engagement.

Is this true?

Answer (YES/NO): NO